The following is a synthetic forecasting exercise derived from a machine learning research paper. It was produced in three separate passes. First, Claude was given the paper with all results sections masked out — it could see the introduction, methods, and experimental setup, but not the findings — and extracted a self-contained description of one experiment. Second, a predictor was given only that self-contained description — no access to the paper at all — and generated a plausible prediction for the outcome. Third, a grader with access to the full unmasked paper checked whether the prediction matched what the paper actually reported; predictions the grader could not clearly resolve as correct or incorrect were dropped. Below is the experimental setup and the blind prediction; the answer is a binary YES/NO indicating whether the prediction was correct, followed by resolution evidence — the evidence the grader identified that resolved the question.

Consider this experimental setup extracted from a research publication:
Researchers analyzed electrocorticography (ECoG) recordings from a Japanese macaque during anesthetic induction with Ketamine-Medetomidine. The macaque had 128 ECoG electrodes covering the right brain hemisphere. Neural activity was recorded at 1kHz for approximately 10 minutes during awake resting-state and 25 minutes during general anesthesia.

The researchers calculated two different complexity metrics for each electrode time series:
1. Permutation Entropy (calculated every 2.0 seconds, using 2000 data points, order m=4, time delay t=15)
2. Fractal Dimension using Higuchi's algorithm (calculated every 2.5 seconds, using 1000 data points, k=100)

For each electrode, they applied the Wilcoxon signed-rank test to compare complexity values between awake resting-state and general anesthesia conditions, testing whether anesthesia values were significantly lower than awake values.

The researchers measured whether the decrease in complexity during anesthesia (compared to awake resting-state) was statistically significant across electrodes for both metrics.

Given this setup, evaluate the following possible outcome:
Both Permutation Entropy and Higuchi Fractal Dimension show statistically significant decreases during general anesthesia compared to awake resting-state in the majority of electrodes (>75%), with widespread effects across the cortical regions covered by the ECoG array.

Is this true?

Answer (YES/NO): YES